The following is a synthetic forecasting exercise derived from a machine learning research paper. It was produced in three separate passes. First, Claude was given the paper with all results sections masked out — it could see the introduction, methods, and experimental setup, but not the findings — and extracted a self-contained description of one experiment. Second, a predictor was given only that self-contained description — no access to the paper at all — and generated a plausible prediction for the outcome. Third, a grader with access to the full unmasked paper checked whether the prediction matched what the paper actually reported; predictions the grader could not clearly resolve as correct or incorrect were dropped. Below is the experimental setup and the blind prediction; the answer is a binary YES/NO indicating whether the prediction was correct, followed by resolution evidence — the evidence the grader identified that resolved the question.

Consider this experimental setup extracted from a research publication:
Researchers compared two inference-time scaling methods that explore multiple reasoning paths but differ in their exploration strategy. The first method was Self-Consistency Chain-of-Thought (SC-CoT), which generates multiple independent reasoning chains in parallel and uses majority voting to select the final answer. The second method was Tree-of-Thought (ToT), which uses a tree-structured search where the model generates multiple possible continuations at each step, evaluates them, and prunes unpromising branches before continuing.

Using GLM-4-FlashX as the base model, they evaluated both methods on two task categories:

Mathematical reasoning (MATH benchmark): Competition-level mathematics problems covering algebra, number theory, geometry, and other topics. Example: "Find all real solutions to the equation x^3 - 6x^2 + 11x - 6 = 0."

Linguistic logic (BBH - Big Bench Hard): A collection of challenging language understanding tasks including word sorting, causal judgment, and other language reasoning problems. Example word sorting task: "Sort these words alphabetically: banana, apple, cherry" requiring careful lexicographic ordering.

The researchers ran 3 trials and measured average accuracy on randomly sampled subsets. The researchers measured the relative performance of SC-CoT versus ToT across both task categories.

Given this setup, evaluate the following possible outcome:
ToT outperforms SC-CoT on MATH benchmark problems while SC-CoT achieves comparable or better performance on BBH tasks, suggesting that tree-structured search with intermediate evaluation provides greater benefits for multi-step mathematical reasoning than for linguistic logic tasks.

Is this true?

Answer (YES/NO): YES